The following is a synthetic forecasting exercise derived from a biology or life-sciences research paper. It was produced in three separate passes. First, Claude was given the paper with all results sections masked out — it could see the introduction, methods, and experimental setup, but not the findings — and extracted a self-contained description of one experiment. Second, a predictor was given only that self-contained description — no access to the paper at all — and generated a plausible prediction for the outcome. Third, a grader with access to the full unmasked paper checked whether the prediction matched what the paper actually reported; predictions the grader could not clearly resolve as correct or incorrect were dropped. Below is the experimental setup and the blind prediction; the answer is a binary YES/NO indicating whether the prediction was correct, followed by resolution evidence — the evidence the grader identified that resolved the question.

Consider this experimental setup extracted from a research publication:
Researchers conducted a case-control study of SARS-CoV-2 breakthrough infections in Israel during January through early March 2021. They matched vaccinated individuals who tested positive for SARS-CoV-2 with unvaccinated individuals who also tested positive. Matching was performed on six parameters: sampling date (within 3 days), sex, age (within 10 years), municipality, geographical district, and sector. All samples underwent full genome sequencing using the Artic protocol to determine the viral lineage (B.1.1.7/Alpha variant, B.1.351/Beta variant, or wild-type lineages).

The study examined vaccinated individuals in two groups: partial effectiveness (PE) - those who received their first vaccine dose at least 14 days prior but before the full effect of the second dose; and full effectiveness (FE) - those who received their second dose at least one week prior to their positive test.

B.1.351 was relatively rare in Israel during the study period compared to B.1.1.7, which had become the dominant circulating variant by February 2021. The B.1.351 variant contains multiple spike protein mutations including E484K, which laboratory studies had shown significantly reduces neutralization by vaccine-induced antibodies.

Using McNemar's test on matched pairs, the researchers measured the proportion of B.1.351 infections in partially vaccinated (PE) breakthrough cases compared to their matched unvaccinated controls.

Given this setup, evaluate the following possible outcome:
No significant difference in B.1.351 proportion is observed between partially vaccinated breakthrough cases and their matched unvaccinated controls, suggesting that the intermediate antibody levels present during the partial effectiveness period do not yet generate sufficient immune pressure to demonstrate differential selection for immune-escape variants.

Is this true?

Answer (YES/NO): YES